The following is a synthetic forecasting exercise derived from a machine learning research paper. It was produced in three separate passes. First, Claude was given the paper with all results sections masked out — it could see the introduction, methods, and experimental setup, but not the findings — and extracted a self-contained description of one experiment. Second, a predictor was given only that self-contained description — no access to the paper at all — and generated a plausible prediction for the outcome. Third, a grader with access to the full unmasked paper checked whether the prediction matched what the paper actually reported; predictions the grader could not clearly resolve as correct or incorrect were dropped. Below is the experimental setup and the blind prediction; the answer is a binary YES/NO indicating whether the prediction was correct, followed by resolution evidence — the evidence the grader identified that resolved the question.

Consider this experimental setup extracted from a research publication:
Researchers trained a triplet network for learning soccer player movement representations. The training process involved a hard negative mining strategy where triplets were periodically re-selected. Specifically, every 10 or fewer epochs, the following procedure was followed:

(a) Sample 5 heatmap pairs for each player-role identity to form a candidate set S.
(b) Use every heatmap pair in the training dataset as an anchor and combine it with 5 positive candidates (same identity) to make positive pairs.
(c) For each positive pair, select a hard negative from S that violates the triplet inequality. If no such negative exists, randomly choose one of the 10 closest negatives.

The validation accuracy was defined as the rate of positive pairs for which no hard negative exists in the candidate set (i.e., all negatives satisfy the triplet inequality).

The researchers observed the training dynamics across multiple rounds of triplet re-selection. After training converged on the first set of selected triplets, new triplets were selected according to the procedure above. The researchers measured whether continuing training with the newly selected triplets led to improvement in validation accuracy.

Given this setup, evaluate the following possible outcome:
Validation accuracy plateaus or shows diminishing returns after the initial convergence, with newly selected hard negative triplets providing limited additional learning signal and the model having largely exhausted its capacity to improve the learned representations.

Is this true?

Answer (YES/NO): YES